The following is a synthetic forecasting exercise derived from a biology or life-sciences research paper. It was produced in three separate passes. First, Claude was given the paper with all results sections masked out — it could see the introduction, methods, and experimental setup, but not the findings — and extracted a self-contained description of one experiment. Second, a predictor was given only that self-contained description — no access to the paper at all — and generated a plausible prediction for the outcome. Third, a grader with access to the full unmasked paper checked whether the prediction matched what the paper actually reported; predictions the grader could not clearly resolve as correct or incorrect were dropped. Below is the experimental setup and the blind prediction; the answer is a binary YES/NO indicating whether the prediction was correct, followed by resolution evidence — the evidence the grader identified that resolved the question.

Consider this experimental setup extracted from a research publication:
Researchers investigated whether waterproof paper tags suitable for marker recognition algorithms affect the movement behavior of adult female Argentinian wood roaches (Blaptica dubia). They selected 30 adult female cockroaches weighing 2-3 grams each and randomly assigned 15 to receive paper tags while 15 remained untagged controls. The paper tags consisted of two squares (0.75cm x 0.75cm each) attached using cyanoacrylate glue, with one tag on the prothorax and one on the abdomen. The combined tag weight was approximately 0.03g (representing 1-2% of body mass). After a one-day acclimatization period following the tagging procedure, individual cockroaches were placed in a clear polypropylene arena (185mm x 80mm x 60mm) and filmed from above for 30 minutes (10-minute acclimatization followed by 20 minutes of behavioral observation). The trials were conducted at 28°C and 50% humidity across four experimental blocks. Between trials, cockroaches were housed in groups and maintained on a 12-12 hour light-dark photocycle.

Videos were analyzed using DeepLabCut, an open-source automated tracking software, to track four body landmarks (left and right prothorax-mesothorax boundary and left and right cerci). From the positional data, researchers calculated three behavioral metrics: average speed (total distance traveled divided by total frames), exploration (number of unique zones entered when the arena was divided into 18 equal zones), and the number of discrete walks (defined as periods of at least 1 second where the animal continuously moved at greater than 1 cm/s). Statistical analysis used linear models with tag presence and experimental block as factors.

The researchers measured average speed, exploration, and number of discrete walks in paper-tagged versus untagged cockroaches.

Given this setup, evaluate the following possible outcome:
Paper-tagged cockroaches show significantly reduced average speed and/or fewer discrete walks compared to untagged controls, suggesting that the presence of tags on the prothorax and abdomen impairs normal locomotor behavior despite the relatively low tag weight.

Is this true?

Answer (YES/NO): NO